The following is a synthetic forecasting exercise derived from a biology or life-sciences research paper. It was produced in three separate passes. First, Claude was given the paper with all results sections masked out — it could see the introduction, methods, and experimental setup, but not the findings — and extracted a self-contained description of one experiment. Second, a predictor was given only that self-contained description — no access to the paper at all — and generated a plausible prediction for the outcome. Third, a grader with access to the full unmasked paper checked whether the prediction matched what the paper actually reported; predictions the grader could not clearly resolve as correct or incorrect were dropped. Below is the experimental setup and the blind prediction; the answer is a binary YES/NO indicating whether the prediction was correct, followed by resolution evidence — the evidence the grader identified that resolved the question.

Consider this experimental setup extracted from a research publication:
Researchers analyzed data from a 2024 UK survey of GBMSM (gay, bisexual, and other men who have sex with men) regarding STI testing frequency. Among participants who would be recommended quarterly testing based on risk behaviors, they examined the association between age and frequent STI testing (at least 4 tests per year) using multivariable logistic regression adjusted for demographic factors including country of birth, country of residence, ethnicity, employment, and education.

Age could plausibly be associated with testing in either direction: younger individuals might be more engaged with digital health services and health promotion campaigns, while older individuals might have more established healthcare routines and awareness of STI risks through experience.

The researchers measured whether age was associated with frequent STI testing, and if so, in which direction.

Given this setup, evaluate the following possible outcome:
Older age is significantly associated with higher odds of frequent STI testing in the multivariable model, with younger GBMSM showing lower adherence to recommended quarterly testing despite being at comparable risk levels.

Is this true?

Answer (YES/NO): NO